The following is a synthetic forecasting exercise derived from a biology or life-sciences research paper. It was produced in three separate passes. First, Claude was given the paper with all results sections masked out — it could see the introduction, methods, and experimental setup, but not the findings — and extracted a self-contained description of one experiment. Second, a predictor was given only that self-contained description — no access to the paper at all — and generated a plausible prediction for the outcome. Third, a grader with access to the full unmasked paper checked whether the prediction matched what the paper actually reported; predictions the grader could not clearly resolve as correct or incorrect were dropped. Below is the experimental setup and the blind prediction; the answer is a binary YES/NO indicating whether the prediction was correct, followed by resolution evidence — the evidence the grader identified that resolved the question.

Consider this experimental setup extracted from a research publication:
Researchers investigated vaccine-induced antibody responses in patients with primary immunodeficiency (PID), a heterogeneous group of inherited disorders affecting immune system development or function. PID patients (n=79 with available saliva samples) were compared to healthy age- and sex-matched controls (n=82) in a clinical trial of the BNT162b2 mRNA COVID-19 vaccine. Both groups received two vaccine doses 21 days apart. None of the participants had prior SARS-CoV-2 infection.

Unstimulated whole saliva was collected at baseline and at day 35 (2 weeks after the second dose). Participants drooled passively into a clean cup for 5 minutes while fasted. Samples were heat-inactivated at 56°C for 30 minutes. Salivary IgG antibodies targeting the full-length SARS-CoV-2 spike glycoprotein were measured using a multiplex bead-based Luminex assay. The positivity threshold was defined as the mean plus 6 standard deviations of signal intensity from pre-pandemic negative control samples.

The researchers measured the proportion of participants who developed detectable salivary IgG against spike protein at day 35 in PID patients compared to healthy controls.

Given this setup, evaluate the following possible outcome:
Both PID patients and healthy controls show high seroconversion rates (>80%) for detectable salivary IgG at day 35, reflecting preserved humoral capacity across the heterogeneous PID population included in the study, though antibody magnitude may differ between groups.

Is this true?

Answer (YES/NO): NO